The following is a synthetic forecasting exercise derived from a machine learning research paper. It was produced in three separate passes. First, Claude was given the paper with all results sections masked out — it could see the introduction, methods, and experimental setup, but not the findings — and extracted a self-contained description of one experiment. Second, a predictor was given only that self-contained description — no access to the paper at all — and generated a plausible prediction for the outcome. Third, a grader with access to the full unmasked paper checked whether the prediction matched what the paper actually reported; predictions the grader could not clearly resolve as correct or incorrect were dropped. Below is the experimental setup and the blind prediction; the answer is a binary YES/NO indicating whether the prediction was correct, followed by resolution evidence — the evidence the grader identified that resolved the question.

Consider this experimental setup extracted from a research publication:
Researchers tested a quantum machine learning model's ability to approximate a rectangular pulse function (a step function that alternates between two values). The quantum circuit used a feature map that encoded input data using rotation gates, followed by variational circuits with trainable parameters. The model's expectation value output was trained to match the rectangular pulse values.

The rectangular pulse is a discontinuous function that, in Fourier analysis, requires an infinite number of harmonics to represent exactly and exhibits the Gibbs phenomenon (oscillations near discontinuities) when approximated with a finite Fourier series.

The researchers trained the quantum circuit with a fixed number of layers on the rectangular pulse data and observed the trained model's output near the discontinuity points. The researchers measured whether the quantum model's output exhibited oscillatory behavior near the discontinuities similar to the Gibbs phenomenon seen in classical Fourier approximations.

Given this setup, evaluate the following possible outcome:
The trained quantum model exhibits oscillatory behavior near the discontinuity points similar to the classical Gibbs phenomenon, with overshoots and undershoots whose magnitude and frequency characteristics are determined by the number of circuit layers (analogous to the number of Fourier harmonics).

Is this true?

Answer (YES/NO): YES